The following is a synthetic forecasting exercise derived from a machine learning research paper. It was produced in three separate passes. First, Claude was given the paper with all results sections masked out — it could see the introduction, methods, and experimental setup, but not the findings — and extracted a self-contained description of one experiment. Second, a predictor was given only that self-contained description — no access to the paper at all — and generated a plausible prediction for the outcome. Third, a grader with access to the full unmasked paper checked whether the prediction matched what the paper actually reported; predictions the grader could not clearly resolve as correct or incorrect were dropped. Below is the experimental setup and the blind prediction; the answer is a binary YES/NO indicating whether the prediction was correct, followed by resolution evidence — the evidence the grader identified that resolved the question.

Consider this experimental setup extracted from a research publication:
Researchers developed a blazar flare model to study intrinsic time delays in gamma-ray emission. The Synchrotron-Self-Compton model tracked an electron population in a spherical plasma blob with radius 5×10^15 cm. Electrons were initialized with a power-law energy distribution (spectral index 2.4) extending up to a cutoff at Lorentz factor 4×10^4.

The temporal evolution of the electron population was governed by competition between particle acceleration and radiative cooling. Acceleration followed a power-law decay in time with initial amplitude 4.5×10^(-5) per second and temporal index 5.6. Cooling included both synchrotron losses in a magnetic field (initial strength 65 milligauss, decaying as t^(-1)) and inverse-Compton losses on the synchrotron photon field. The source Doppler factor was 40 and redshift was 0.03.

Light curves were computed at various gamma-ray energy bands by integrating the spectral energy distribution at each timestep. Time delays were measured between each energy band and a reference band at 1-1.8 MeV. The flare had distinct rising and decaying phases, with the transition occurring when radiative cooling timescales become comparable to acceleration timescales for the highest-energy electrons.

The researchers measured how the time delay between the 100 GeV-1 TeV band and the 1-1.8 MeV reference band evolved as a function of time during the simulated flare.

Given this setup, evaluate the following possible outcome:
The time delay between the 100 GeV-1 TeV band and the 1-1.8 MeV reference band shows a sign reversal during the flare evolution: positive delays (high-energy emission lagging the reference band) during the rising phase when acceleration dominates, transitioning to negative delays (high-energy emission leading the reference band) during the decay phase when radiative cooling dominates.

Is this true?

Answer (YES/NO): NO